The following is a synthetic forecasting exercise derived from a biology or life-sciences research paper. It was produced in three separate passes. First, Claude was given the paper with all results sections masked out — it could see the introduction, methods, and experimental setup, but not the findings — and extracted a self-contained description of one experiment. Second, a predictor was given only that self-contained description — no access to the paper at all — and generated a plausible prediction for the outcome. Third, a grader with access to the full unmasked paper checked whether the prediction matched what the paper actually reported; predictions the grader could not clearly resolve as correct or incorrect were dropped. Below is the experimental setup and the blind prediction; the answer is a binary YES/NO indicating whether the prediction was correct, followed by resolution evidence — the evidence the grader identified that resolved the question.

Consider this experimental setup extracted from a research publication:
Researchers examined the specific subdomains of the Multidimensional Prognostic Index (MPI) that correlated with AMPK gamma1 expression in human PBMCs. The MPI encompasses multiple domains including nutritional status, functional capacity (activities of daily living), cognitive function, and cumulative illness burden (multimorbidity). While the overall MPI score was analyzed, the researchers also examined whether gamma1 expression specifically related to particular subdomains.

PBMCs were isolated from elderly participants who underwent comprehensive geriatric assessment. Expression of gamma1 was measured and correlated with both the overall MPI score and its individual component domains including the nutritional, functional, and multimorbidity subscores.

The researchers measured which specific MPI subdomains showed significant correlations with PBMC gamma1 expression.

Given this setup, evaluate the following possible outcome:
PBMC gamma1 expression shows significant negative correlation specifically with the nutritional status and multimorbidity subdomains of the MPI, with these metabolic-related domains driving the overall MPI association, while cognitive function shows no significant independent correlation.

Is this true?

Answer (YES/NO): NO